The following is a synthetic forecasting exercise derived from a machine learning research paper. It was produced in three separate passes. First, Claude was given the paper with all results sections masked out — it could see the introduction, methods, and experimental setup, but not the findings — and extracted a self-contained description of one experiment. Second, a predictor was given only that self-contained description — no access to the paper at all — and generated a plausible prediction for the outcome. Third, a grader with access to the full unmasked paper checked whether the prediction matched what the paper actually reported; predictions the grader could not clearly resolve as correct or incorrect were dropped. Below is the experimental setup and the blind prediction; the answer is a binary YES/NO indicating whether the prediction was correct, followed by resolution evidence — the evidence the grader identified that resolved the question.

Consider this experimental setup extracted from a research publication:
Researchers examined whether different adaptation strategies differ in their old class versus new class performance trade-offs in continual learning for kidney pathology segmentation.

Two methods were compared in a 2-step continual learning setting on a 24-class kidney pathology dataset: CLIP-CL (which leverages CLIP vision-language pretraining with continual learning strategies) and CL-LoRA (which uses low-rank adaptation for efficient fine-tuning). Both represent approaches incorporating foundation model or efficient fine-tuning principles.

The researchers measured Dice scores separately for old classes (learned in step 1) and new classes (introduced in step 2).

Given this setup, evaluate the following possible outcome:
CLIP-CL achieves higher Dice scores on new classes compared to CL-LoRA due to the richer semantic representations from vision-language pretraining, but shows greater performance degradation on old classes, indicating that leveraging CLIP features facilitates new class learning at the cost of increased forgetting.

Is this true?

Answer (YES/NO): YES